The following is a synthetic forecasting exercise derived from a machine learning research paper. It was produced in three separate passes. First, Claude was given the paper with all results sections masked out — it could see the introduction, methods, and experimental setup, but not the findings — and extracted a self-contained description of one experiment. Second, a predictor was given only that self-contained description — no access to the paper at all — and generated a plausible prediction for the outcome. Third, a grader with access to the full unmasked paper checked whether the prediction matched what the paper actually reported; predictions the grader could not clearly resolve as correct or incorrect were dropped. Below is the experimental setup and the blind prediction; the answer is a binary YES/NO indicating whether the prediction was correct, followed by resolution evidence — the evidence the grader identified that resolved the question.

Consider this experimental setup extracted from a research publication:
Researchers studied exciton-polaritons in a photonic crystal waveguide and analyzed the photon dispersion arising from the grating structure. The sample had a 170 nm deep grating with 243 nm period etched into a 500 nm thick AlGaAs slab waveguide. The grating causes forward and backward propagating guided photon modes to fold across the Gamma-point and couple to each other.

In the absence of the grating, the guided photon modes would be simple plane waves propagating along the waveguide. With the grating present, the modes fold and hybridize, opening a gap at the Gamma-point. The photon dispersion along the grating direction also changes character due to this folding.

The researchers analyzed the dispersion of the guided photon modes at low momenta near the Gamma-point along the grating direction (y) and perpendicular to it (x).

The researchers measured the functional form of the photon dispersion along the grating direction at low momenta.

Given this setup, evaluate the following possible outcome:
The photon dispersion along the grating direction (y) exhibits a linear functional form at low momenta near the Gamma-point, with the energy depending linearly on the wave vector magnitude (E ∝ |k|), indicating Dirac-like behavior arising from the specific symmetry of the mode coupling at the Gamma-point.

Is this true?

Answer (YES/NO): YES